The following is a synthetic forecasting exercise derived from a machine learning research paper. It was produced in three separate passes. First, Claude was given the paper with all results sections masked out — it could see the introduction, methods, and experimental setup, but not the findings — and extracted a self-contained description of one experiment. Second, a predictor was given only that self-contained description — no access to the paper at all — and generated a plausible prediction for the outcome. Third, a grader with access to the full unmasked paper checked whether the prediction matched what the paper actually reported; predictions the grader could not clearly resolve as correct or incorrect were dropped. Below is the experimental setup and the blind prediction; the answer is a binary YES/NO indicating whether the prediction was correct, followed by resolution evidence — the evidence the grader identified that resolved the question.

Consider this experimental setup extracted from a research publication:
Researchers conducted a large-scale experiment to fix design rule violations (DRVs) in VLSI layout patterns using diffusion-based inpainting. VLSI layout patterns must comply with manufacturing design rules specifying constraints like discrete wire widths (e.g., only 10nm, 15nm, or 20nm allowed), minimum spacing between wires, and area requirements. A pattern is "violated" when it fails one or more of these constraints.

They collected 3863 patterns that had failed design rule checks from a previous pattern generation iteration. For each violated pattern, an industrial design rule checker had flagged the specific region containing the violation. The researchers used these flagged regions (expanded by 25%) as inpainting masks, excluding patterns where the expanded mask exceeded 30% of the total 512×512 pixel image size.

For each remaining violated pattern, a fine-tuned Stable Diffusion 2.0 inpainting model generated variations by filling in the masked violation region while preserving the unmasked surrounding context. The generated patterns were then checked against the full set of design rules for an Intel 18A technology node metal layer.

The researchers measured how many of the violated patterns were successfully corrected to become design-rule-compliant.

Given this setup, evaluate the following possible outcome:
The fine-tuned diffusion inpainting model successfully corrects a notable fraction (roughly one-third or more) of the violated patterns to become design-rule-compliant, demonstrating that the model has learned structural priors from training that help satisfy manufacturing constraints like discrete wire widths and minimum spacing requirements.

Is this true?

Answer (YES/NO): NO